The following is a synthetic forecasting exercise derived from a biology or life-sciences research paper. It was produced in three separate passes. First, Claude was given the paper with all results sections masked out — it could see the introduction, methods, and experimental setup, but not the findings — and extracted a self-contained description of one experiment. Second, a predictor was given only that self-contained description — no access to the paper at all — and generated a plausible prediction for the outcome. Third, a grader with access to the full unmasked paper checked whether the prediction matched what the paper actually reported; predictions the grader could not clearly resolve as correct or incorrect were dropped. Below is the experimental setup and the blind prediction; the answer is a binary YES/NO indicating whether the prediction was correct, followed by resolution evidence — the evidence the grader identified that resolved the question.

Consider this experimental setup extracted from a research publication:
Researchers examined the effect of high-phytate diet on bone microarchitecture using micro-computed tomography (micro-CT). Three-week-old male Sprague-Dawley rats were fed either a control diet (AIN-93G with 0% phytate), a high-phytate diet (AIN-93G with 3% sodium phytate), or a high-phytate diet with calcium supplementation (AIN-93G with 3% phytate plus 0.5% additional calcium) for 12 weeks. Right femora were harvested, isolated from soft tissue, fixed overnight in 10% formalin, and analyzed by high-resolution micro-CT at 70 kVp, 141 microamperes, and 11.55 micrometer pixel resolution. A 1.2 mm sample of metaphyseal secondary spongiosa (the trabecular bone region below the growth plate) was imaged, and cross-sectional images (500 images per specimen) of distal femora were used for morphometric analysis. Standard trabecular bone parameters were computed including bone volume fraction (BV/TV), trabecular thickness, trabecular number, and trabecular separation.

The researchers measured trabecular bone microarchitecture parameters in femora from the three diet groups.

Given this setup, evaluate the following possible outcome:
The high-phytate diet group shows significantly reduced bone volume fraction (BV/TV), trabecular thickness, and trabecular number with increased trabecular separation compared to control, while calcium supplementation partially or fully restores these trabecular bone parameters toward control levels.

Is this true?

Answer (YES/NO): NO